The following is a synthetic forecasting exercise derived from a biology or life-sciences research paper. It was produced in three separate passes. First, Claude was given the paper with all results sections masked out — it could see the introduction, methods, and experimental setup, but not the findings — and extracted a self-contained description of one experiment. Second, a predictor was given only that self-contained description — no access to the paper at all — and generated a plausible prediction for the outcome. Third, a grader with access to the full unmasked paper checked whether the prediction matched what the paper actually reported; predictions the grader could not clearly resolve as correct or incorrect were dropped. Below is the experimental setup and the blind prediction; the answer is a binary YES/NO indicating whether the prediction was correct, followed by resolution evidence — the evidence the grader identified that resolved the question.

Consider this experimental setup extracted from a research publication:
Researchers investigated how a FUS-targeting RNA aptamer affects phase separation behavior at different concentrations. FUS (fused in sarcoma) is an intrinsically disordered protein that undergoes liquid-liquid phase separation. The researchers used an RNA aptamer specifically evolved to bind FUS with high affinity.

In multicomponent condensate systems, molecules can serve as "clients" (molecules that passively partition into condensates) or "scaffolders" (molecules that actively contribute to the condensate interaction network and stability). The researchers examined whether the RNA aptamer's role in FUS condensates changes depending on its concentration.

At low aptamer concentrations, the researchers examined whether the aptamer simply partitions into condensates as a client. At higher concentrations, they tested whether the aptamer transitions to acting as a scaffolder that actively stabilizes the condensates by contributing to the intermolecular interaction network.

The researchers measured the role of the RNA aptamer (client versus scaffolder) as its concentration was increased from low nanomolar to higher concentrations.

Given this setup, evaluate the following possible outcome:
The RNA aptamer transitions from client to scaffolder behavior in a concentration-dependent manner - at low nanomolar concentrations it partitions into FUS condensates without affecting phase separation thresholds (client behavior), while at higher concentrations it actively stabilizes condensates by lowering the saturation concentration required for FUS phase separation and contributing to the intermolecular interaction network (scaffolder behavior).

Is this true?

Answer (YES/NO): YES